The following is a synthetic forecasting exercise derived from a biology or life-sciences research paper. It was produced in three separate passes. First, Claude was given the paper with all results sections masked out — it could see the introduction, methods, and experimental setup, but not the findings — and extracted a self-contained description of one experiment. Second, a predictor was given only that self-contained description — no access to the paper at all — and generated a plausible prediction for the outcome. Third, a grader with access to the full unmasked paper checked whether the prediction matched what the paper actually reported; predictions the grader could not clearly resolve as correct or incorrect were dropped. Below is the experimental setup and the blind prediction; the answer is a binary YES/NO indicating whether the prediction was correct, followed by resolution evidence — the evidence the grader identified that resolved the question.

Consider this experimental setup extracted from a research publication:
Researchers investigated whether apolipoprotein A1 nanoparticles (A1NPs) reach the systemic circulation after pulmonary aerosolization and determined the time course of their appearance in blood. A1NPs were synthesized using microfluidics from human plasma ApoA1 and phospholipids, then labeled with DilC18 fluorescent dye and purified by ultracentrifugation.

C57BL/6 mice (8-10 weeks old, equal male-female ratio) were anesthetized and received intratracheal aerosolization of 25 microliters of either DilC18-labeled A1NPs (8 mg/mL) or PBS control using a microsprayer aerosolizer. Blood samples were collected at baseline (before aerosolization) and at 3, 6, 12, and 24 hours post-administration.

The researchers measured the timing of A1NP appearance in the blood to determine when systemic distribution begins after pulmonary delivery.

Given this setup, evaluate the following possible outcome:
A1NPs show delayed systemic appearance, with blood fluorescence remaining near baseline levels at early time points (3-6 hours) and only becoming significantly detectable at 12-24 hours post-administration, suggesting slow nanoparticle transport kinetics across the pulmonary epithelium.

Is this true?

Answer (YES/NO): NO